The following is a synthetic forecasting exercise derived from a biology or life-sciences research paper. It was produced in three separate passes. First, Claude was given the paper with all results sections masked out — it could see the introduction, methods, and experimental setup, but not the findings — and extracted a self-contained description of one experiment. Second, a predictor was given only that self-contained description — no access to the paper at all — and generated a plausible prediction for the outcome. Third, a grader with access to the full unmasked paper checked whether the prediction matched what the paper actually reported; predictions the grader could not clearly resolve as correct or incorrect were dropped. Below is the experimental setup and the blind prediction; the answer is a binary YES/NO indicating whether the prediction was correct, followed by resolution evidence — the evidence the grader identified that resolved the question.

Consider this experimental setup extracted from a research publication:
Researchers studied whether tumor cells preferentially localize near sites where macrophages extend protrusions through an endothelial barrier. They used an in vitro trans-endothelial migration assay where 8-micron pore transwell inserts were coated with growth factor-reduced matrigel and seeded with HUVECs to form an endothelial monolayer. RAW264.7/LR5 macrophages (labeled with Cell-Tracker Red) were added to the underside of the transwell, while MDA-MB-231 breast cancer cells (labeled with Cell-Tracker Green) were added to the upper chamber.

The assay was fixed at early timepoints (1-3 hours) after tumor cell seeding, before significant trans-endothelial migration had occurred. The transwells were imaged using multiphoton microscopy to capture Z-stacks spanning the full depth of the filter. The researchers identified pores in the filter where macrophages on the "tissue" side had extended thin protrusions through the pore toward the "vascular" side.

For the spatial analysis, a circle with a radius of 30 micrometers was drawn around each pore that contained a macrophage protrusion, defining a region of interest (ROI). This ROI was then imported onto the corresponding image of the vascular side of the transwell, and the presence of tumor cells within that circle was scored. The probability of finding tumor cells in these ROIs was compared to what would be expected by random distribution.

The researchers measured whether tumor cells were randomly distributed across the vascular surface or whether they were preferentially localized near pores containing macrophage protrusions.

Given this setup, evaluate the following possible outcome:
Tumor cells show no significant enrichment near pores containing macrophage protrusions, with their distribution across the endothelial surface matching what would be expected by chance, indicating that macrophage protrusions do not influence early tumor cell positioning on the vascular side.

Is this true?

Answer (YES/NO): NO